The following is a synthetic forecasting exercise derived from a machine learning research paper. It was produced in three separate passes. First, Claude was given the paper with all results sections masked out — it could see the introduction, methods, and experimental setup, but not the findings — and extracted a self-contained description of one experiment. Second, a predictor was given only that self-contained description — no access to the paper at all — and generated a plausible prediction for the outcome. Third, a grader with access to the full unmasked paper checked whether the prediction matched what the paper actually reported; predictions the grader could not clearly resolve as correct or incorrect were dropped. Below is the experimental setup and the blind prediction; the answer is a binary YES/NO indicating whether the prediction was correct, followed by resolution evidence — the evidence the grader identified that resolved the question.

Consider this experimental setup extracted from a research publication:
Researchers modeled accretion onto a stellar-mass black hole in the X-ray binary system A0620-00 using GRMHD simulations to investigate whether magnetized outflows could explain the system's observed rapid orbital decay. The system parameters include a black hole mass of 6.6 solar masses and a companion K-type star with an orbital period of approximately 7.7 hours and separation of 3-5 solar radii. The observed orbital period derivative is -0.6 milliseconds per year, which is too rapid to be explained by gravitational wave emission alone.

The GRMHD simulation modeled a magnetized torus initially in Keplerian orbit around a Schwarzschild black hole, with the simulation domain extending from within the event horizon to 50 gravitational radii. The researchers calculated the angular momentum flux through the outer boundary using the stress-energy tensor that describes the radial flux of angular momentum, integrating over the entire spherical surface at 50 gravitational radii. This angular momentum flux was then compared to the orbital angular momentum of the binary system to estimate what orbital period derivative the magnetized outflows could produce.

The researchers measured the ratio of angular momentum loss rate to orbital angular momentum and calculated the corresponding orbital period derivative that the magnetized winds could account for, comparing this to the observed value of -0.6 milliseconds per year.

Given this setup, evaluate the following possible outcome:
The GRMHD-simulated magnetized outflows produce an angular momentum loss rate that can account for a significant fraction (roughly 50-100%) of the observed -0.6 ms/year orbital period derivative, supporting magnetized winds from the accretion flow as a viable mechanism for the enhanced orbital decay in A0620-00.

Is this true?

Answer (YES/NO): NO